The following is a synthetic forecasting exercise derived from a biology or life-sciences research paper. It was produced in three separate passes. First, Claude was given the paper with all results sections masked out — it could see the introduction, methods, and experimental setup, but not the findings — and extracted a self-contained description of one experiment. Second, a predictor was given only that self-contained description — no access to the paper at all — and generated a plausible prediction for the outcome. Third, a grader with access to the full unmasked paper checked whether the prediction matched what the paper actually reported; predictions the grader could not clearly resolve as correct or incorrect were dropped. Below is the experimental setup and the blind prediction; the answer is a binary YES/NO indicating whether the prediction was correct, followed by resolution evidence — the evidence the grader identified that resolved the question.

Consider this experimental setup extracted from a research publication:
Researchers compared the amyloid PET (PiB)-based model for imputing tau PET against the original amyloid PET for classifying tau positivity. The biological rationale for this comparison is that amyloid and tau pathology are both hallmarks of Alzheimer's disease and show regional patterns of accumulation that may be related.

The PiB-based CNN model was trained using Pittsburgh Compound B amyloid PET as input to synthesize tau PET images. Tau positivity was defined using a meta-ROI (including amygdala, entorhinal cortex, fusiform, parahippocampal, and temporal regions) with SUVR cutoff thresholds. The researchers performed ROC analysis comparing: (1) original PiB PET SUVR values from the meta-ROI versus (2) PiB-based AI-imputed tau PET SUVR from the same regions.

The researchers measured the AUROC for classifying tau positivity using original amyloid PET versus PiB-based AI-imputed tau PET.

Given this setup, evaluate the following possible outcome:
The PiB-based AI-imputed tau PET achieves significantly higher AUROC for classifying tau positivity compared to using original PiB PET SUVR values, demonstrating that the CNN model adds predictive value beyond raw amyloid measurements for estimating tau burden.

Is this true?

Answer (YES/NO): NO